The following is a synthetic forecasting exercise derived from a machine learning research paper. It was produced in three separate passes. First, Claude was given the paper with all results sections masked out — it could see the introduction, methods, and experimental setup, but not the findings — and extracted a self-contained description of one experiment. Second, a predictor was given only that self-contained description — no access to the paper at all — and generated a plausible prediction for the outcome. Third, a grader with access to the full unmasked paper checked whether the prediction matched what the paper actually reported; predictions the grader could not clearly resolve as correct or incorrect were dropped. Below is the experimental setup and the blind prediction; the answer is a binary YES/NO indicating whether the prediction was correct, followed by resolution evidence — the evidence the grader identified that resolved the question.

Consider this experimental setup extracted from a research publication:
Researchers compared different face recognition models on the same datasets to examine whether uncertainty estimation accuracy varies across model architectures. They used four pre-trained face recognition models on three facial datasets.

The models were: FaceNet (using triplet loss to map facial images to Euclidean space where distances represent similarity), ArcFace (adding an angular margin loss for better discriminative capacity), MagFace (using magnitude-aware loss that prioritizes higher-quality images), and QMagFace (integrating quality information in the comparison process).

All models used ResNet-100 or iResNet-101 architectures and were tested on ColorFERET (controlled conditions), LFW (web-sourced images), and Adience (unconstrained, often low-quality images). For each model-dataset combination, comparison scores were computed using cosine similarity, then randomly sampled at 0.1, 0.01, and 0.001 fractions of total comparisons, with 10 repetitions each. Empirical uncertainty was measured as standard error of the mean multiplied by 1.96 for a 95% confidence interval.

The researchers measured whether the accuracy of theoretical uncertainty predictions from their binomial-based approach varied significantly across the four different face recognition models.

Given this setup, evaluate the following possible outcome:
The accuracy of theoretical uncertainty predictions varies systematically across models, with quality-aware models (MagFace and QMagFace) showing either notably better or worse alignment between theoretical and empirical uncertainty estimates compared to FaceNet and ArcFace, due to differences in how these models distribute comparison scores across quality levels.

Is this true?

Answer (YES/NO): NO